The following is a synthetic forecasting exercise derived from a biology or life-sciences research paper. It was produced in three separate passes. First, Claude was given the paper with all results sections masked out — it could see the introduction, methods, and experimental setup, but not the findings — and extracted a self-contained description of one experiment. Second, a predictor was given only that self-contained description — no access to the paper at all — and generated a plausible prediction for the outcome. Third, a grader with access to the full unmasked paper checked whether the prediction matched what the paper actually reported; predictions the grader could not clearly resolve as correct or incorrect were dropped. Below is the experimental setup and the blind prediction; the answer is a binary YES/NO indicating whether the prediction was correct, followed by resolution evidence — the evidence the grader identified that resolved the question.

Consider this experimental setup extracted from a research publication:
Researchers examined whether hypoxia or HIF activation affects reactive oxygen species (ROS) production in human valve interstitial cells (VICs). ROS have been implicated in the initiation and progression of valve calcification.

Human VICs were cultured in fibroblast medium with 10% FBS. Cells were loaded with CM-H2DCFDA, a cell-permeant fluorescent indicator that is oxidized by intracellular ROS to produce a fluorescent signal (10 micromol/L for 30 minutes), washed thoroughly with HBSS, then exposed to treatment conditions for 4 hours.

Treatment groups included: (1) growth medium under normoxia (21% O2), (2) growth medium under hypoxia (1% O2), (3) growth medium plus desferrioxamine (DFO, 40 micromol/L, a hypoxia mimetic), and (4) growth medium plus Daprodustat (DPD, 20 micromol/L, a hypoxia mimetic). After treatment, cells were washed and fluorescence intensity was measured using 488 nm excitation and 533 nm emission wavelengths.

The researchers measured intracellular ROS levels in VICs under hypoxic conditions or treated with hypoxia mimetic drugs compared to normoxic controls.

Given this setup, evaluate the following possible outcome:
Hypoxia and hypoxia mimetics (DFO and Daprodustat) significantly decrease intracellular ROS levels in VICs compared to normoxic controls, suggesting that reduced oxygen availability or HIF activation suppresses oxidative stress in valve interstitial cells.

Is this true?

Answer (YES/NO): NO